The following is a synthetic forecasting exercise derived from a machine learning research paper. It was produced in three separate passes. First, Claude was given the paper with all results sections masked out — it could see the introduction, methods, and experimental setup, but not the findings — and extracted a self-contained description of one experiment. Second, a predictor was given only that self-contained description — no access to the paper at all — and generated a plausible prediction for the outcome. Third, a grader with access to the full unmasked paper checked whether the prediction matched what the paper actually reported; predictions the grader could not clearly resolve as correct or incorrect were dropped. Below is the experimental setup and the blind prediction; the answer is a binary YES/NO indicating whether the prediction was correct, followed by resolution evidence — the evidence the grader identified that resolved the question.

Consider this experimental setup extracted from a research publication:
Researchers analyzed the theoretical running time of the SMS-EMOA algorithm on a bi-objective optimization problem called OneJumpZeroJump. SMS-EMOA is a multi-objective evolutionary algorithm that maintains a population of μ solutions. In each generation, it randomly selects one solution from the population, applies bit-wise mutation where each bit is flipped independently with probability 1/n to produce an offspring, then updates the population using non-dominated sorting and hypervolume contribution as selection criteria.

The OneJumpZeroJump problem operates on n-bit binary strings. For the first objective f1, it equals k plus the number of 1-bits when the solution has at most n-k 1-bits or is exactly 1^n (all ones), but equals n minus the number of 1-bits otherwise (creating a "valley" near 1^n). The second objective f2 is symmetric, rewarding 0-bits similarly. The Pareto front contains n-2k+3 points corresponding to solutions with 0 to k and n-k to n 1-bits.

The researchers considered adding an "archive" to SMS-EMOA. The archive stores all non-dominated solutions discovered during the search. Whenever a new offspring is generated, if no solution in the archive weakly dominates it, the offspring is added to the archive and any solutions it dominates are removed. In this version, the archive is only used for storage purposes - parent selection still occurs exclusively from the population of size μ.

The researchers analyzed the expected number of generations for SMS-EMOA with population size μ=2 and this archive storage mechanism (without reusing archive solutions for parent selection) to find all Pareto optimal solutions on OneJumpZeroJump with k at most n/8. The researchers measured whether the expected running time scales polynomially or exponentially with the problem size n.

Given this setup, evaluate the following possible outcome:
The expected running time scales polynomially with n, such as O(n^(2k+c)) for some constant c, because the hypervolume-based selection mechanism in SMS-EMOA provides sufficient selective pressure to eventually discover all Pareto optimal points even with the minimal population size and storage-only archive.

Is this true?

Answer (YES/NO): NO